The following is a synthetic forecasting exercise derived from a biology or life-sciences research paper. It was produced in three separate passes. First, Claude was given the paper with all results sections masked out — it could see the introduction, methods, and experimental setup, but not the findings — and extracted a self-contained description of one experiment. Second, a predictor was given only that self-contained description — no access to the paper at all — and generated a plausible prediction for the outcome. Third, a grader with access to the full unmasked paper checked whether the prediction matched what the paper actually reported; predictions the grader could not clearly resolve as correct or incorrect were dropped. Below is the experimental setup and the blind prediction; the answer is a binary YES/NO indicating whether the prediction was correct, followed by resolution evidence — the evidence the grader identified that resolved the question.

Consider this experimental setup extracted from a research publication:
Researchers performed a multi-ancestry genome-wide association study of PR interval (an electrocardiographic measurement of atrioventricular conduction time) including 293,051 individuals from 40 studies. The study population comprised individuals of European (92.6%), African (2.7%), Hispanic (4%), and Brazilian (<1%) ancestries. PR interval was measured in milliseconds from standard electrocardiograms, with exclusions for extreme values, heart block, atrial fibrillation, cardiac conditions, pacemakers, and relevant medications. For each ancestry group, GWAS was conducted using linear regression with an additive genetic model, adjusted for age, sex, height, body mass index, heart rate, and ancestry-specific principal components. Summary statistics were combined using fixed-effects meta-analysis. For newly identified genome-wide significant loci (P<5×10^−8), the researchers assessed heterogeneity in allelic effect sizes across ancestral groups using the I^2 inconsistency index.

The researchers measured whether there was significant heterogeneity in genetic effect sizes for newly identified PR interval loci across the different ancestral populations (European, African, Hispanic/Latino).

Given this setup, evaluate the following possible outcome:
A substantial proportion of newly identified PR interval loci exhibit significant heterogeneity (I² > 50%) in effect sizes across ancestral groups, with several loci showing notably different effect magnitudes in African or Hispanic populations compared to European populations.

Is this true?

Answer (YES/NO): NO